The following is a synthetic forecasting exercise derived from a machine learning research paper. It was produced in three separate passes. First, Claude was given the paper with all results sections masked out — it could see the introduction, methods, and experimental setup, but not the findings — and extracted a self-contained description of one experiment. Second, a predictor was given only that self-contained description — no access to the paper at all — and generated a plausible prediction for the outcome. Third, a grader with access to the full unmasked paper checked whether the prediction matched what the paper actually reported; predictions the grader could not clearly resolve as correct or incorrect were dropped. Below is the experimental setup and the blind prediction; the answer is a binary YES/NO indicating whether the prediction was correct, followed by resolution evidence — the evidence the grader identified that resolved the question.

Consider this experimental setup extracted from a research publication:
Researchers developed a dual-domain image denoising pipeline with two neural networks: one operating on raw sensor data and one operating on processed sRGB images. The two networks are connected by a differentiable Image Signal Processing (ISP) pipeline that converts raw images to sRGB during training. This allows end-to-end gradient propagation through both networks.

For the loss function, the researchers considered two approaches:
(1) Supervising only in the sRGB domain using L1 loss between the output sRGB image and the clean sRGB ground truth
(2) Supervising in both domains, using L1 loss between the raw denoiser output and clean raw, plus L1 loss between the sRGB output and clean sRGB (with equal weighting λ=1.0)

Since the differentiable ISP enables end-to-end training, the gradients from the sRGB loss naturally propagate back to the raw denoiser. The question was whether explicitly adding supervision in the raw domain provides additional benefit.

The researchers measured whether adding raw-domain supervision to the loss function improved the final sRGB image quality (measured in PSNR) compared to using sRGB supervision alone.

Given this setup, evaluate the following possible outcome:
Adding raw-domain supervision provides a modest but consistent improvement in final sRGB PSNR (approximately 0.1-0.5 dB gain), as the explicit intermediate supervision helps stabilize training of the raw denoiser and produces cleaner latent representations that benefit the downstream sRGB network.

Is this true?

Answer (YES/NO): YES